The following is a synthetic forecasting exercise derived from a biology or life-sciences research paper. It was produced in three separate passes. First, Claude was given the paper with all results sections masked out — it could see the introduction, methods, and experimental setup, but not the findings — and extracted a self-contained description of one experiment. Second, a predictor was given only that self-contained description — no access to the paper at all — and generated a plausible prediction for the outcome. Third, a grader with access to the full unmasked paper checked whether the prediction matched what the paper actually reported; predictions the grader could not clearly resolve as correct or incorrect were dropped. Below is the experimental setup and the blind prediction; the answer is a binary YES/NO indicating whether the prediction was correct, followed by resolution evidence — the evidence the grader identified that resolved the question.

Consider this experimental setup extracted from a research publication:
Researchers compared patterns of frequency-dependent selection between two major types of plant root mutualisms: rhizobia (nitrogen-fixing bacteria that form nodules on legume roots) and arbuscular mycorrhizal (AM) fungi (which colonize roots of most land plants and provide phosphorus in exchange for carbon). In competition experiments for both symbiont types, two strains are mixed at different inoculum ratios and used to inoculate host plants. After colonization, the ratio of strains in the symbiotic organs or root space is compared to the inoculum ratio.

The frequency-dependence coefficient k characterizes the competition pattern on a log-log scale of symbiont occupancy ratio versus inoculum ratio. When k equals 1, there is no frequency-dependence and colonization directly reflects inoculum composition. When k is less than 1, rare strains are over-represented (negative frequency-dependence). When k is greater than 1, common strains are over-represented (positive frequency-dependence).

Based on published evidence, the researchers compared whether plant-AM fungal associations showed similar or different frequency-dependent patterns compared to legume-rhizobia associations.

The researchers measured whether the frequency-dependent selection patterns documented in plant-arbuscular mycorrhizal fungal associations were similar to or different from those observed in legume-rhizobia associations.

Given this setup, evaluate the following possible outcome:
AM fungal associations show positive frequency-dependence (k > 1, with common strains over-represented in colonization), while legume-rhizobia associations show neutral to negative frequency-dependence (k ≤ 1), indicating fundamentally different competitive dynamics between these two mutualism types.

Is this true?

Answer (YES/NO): YES